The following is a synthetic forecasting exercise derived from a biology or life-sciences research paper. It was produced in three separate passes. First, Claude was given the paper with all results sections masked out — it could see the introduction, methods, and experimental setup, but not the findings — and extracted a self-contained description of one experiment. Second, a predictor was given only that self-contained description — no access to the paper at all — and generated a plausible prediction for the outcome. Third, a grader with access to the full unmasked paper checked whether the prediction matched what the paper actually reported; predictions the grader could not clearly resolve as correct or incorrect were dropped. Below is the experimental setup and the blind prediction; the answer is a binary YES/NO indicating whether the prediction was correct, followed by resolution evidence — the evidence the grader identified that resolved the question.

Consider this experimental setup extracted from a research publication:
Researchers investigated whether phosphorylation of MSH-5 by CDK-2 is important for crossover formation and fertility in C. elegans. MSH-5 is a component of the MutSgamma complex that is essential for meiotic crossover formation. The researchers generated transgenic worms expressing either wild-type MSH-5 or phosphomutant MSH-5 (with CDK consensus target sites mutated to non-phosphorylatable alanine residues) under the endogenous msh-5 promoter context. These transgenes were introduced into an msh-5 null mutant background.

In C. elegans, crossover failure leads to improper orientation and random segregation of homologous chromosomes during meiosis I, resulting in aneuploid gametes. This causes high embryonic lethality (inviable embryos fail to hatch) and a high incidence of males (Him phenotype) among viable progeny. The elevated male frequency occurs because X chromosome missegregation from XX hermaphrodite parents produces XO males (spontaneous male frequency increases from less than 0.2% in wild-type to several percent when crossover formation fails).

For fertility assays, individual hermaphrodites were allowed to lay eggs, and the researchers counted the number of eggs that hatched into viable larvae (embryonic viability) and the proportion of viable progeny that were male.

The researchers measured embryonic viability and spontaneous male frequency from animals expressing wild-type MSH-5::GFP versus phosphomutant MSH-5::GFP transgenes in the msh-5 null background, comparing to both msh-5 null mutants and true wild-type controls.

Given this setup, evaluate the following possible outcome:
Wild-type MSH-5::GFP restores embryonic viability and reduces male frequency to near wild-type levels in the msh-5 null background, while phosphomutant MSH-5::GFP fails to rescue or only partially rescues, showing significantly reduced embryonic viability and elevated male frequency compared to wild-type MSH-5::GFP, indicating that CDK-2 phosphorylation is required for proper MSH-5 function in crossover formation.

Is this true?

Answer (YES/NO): NO